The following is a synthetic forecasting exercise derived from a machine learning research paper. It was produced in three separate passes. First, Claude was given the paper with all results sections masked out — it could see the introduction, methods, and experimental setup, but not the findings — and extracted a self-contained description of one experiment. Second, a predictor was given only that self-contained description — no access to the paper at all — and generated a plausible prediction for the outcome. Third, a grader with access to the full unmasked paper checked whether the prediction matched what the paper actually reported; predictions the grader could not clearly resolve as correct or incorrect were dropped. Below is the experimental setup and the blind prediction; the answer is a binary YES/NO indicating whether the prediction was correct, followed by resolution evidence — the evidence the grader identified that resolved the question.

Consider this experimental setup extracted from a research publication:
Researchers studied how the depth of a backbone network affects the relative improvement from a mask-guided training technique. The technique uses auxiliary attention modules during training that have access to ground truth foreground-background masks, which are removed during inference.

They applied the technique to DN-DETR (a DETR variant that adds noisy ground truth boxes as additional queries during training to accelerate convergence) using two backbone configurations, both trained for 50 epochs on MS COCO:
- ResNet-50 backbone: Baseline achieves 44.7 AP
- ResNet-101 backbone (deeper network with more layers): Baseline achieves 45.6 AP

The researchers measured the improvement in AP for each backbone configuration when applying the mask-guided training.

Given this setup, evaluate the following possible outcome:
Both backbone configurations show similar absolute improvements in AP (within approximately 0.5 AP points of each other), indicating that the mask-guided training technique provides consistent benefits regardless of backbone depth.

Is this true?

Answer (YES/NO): NO